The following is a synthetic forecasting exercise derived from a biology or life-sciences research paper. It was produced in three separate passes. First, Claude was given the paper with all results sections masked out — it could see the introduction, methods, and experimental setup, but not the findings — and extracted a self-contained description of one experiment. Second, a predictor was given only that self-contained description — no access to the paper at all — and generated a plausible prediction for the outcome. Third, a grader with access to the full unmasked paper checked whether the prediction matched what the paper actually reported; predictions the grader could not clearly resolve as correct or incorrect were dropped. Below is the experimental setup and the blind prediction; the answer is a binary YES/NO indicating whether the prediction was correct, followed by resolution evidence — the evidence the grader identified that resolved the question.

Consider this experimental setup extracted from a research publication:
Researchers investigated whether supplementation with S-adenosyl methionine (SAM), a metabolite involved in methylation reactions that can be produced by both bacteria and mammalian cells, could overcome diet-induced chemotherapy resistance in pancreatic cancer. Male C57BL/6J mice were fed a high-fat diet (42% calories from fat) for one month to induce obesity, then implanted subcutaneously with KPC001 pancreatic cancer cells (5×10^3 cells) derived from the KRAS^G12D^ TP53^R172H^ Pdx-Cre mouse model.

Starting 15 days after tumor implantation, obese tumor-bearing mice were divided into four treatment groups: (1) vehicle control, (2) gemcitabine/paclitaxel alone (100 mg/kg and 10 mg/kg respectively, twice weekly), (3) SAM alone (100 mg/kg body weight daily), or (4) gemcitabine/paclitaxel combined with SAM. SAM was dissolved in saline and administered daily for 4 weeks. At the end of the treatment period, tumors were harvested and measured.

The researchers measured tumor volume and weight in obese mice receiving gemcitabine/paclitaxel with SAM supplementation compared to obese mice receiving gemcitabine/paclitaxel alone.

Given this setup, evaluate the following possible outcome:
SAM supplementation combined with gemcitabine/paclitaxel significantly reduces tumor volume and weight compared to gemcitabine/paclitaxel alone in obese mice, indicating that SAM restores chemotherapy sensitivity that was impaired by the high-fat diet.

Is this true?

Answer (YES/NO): YES